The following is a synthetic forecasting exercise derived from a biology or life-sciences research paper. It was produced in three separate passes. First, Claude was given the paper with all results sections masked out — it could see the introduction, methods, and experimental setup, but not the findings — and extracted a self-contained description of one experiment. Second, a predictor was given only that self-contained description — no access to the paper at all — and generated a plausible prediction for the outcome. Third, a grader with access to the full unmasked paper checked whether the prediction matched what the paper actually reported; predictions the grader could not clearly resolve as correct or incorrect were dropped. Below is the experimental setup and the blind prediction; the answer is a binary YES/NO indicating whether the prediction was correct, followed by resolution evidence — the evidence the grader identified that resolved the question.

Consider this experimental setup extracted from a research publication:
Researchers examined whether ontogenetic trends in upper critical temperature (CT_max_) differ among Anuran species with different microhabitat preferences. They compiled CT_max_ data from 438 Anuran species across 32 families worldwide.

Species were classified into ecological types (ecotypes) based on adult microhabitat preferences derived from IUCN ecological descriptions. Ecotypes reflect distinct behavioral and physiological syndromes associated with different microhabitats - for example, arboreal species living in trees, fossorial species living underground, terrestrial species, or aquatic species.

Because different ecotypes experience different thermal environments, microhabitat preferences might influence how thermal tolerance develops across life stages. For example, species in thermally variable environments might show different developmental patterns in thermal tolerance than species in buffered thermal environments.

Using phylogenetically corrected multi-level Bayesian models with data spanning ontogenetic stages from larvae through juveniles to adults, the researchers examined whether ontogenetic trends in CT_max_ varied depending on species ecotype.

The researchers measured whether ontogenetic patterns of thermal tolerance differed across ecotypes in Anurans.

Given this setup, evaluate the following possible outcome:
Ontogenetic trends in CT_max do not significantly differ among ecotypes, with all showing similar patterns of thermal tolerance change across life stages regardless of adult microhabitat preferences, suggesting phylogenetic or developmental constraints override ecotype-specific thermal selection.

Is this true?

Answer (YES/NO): YES